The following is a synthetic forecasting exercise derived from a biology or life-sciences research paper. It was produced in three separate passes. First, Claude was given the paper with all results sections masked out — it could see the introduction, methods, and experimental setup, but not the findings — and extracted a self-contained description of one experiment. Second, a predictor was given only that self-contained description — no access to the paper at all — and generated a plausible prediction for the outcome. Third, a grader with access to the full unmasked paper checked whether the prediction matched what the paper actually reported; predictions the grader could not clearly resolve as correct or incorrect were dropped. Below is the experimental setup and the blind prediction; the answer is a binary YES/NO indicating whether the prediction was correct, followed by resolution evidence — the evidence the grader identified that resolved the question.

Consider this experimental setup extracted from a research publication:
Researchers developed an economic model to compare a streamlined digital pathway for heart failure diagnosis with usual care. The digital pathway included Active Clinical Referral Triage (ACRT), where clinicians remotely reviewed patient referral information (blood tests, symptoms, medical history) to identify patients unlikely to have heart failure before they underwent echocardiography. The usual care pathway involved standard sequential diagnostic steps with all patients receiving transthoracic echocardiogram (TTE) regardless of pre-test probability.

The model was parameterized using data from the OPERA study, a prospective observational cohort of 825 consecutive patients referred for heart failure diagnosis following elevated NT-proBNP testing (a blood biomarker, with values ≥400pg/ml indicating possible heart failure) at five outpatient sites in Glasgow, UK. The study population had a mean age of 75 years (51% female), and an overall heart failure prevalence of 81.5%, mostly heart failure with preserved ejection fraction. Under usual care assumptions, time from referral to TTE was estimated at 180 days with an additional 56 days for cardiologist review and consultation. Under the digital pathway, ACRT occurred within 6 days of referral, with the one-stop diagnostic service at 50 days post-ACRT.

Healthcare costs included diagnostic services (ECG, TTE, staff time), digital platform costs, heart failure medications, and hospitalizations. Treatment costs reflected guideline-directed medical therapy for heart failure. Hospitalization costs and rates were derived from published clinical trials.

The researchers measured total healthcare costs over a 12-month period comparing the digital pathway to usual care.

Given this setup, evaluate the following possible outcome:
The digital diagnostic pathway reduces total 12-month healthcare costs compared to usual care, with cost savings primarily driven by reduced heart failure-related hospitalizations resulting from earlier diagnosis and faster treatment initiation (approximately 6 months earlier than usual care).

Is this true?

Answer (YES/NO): NO